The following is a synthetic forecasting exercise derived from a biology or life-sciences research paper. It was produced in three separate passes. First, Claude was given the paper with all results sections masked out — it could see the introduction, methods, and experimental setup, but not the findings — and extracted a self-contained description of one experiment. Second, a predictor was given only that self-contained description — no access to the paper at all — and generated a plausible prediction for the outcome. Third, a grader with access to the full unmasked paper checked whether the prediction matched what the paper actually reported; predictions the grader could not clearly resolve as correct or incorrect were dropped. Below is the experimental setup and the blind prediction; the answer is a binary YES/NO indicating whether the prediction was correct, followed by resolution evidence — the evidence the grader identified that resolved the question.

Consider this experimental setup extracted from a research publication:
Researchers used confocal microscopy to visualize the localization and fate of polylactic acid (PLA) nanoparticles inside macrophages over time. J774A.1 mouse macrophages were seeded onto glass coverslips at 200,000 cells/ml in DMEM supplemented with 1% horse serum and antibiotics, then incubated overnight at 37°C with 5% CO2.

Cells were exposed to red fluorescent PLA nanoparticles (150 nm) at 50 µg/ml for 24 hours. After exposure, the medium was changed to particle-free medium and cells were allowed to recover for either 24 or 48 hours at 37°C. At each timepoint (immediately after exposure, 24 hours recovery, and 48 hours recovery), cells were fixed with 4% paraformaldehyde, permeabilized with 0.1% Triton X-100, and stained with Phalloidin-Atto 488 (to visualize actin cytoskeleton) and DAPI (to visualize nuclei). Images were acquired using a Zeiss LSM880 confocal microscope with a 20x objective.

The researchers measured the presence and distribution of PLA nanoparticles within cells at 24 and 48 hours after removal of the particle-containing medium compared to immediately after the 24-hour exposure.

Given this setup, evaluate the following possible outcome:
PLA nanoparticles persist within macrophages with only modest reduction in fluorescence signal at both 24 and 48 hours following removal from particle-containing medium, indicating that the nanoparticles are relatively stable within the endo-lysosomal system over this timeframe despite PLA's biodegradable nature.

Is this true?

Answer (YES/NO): NO